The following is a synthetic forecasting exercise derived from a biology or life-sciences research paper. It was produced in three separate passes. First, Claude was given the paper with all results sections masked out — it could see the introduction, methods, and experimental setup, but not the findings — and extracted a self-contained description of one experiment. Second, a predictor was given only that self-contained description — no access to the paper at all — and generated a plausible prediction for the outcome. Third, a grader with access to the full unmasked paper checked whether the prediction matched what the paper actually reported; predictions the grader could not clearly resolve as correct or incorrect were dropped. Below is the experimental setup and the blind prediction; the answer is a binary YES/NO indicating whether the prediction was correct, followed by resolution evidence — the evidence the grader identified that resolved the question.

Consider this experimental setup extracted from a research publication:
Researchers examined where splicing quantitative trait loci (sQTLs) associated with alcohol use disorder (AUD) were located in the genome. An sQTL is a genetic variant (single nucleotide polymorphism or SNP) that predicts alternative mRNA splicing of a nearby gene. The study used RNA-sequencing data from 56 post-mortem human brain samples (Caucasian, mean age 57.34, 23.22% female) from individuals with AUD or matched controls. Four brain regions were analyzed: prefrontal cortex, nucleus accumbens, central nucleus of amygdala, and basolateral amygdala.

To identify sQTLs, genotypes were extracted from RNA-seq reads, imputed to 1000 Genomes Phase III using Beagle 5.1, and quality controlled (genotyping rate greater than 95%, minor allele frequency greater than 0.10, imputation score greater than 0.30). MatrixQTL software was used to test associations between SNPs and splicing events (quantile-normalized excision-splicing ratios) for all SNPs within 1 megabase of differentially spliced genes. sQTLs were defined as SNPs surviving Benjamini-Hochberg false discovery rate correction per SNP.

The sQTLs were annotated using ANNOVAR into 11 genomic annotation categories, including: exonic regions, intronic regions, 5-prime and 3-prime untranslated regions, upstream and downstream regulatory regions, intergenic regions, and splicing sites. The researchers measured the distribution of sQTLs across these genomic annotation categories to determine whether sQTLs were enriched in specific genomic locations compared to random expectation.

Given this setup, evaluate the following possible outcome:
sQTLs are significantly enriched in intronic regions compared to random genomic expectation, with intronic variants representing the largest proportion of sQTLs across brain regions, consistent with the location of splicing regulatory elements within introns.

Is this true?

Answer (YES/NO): NO